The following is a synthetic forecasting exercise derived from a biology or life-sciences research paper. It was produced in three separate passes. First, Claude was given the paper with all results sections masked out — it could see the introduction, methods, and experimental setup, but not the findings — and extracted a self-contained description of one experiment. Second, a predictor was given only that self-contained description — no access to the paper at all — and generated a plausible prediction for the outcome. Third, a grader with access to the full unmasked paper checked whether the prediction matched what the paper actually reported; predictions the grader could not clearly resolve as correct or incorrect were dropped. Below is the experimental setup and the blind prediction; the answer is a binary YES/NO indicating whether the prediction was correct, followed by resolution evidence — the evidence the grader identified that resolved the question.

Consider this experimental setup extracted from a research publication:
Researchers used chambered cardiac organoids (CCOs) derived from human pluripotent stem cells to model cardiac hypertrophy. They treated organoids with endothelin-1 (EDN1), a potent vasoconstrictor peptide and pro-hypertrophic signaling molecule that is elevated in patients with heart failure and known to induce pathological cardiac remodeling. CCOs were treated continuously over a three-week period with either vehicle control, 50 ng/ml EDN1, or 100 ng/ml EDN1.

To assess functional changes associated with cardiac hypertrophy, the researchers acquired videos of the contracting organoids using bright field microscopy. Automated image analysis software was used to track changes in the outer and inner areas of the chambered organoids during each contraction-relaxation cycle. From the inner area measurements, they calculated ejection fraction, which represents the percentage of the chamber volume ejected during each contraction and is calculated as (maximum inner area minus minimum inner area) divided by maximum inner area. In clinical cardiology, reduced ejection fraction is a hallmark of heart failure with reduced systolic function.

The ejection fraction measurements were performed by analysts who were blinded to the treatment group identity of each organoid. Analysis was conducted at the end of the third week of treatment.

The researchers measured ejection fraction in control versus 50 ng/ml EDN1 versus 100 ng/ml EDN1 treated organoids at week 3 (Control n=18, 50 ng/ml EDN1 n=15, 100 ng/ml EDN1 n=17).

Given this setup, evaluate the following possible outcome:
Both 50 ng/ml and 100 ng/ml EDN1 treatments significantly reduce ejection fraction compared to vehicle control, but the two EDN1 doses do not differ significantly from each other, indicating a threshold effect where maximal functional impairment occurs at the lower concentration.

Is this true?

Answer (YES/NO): NO